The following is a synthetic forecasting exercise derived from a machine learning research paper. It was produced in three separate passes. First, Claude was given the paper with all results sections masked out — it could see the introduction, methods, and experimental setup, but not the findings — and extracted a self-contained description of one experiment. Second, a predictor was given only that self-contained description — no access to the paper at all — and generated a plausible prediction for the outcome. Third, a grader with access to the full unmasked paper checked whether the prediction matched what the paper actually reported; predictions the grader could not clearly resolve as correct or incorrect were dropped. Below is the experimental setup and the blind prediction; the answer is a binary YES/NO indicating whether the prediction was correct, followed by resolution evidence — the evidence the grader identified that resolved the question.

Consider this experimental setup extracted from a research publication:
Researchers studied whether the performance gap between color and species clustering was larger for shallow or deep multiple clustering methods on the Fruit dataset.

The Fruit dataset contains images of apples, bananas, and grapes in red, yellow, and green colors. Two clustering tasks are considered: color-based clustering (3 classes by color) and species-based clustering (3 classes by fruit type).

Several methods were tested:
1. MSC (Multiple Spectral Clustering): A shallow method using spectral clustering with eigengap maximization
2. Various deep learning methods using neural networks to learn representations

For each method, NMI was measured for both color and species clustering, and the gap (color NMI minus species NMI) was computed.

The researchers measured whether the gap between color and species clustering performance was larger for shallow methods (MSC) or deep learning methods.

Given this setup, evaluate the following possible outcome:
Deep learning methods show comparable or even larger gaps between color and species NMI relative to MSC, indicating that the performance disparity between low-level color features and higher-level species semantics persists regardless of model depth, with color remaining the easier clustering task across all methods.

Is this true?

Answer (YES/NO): NO